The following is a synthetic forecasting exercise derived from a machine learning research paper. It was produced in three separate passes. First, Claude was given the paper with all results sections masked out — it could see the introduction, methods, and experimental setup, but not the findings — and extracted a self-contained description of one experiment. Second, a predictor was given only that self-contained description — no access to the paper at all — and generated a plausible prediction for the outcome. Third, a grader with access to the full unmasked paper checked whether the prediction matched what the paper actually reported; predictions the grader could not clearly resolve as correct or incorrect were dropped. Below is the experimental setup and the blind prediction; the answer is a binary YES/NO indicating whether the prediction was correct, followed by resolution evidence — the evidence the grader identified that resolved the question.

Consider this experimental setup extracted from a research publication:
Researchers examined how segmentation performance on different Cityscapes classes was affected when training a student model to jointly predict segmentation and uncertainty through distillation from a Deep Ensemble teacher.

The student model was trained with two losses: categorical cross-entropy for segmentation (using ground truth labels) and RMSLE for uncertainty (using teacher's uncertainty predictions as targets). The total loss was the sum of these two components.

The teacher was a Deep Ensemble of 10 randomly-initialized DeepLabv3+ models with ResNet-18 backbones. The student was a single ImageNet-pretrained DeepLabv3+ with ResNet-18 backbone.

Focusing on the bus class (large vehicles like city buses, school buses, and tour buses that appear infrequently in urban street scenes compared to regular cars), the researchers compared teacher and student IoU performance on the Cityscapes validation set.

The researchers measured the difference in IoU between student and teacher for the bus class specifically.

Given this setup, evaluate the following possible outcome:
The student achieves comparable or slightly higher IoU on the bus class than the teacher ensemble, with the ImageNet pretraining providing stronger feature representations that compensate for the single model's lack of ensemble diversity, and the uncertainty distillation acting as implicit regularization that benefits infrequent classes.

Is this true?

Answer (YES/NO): NO